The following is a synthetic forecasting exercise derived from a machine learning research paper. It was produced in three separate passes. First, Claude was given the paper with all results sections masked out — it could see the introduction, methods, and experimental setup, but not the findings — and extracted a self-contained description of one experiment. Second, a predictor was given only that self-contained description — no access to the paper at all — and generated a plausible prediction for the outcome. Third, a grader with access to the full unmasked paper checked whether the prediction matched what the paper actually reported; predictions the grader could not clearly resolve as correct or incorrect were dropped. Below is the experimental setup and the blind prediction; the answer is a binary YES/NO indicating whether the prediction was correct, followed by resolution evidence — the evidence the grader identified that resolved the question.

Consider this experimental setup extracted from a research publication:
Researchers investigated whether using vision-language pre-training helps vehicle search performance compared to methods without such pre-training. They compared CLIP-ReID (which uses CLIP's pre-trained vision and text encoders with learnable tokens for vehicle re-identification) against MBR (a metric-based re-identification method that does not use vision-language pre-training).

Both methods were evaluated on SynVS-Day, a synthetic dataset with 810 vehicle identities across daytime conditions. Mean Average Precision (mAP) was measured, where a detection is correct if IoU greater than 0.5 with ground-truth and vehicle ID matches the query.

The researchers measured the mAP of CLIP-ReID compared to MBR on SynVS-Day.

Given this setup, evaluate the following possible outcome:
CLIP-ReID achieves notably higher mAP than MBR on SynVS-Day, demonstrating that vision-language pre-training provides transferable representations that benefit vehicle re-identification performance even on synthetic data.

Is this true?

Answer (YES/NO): YES